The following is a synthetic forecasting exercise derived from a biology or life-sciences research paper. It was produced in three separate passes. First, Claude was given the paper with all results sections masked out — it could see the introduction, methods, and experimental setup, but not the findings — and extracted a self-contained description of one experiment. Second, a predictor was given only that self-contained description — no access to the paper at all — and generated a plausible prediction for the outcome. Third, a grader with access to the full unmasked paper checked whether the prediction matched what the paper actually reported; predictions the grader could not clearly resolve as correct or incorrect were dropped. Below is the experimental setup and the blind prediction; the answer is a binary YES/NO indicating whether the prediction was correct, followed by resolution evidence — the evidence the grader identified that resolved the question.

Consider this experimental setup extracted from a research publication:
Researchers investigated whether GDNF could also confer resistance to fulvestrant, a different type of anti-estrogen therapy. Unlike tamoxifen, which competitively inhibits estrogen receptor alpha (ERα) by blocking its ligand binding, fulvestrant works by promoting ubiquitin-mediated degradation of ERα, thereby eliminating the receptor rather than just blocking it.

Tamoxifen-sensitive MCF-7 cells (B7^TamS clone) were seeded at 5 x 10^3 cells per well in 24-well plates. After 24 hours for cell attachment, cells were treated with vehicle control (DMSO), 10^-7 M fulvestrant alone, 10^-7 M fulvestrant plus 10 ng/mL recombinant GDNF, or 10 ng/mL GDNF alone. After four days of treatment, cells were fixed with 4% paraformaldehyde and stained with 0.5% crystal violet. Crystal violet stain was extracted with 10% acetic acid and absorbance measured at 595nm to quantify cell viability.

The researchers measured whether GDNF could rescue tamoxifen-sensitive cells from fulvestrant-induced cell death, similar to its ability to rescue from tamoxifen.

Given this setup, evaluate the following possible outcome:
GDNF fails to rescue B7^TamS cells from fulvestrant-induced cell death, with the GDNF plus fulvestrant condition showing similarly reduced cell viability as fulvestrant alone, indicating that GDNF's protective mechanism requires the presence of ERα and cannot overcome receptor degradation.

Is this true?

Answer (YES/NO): NO